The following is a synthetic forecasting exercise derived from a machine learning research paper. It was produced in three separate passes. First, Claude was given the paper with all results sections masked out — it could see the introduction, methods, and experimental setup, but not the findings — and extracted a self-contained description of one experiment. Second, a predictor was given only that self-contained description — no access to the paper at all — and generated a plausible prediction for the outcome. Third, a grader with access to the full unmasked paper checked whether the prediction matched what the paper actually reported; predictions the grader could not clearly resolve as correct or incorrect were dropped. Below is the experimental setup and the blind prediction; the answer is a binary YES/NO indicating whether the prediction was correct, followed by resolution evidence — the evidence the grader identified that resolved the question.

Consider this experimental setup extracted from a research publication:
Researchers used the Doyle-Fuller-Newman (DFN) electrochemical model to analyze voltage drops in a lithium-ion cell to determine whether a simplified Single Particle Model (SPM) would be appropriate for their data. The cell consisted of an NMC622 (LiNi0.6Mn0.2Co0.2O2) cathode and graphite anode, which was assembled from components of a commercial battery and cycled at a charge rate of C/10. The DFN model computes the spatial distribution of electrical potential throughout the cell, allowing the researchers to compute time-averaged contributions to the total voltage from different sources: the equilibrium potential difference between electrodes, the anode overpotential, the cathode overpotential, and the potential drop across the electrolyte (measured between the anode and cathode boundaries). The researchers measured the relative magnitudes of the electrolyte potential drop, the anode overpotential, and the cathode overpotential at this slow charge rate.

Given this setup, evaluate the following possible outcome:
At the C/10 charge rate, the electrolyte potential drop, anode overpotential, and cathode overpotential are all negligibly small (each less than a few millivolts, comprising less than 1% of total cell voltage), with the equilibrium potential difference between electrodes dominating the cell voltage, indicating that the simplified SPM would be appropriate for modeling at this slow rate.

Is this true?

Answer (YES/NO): NO